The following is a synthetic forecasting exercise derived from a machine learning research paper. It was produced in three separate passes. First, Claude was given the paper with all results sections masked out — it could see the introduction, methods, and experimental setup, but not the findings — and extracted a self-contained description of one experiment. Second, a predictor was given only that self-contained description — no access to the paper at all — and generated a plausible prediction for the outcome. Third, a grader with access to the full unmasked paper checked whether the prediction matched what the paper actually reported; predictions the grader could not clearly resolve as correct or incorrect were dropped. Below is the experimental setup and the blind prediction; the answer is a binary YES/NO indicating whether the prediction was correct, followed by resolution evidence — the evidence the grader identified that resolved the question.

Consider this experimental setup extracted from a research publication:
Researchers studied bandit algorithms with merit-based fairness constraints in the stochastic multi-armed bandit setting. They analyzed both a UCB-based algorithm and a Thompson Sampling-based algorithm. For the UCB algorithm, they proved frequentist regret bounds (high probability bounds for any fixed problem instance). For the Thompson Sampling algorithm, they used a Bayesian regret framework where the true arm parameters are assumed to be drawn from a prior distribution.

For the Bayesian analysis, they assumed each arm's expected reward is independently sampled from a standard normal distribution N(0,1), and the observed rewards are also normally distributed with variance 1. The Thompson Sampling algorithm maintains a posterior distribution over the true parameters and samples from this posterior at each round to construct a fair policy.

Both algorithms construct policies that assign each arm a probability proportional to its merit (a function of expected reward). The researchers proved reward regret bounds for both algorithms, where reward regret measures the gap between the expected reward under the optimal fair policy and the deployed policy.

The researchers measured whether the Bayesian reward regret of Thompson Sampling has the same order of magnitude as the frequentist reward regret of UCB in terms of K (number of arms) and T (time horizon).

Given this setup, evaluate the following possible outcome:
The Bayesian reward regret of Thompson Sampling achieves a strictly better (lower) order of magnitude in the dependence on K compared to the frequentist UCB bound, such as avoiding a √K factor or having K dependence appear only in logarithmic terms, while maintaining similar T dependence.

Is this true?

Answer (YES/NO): NO